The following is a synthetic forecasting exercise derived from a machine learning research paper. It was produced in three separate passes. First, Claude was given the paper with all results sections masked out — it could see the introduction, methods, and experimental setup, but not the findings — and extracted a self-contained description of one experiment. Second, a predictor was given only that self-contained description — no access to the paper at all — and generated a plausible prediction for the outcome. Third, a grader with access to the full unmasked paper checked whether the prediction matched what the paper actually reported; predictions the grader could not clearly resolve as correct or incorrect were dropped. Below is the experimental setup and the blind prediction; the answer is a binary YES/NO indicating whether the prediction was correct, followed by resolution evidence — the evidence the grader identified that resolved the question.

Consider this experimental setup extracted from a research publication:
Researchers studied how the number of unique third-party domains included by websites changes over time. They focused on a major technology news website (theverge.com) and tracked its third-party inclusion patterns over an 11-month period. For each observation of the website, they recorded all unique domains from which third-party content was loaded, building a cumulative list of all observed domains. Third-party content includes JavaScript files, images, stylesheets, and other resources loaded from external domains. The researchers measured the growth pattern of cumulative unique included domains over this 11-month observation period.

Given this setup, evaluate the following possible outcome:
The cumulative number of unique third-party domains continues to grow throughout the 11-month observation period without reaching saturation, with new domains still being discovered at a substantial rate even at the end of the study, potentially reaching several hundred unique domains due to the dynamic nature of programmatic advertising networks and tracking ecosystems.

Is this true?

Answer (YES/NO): YES